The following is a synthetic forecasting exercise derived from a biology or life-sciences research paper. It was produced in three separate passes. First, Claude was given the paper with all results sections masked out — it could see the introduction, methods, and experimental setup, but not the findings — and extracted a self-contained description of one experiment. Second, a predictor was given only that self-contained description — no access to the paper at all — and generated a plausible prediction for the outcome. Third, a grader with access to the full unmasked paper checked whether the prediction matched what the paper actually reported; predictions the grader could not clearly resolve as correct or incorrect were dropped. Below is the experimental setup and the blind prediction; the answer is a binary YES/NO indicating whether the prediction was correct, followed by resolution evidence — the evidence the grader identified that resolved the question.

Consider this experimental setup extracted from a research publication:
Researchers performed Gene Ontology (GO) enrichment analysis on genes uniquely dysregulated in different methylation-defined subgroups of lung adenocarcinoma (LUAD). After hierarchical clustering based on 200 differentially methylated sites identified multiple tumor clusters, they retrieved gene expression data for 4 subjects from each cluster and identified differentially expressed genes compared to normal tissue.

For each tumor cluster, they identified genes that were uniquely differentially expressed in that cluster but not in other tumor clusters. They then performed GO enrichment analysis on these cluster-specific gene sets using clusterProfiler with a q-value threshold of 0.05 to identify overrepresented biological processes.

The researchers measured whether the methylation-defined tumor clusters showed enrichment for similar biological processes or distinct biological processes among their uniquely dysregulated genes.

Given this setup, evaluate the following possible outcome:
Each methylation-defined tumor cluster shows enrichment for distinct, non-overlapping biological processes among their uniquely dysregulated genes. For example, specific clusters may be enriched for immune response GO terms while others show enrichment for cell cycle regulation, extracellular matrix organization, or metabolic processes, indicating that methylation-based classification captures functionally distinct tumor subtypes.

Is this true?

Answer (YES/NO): YES